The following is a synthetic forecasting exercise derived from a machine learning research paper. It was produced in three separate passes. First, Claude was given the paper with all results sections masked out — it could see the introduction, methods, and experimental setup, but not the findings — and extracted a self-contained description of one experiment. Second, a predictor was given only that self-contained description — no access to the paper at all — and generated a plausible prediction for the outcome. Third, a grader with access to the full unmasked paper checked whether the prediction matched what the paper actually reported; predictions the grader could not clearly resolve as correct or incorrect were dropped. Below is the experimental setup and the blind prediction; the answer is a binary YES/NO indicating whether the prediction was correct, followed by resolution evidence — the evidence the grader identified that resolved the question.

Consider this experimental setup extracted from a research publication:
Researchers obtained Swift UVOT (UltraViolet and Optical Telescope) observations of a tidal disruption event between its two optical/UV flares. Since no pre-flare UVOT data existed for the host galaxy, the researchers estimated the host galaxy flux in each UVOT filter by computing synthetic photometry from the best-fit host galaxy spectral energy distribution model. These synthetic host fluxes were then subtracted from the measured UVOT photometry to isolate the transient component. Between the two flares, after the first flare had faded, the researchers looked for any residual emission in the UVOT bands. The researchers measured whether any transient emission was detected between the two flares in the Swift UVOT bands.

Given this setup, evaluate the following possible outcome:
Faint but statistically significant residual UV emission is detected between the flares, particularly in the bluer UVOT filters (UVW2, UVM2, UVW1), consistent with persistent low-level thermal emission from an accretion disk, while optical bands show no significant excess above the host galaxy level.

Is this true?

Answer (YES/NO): NO